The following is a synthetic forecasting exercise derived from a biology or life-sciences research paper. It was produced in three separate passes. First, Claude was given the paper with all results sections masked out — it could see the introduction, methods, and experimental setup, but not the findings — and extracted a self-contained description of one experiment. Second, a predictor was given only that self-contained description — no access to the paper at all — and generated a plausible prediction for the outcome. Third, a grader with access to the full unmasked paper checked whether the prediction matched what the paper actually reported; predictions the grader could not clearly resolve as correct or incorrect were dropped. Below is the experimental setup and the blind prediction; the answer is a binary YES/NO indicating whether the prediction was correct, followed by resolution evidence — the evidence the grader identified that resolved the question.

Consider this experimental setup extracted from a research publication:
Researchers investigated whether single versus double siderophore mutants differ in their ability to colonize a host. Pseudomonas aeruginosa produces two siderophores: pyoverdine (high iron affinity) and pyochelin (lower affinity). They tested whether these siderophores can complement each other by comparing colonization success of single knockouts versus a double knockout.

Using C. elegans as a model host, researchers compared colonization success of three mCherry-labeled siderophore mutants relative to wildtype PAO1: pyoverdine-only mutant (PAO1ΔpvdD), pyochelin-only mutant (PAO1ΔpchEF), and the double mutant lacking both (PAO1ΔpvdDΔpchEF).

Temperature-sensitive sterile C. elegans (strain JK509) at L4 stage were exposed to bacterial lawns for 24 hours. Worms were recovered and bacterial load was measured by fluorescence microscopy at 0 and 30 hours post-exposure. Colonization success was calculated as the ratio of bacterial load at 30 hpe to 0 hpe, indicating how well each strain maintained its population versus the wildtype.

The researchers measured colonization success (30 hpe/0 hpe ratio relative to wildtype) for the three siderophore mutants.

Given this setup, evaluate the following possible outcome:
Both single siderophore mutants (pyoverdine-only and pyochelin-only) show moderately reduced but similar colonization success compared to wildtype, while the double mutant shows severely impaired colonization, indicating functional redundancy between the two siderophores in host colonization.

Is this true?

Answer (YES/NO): NO